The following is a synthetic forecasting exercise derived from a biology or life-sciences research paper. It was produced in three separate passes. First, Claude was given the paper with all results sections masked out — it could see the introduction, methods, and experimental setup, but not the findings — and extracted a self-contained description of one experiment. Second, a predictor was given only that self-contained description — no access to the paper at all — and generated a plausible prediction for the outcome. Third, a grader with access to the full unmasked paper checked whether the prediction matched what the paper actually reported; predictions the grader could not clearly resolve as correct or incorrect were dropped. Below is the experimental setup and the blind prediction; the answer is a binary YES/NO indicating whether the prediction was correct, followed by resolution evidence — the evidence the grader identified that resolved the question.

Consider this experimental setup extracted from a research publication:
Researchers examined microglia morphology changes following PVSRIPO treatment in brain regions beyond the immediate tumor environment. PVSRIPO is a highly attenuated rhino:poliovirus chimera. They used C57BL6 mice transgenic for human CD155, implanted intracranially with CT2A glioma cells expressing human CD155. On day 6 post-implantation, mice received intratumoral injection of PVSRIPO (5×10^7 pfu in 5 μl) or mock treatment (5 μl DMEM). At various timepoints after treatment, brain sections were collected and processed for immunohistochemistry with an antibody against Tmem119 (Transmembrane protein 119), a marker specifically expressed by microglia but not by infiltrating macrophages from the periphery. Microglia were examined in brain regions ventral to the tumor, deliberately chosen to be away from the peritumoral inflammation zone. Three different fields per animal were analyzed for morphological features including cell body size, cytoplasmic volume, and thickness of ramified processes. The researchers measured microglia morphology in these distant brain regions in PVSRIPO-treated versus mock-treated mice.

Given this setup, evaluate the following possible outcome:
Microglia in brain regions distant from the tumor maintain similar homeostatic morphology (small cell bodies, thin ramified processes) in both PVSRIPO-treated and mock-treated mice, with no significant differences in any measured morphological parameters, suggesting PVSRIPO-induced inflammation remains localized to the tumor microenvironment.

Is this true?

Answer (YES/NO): NO